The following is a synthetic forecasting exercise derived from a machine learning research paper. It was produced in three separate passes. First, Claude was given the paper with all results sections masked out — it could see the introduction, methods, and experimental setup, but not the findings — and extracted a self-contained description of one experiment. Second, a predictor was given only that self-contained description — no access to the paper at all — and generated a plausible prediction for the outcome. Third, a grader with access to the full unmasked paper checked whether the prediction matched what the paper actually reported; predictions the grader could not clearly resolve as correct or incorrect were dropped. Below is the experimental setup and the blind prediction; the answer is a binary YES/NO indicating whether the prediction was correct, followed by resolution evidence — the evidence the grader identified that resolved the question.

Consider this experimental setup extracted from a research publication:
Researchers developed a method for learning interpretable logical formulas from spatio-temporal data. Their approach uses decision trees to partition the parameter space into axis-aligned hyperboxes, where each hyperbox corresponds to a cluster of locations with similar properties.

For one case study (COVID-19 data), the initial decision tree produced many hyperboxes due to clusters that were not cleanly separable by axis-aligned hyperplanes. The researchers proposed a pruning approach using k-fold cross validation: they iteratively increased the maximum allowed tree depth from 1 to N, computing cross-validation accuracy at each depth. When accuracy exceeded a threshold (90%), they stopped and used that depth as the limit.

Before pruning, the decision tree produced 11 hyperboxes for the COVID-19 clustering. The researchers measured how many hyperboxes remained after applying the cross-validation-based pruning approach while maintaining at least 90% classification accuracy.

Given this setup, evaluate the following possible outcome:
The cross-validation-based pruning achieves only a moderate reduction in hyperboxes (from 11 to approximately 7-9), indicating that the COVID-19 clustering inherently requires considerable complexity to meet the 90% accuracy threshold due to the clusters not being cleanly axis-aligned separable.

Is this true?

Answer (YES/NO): NO